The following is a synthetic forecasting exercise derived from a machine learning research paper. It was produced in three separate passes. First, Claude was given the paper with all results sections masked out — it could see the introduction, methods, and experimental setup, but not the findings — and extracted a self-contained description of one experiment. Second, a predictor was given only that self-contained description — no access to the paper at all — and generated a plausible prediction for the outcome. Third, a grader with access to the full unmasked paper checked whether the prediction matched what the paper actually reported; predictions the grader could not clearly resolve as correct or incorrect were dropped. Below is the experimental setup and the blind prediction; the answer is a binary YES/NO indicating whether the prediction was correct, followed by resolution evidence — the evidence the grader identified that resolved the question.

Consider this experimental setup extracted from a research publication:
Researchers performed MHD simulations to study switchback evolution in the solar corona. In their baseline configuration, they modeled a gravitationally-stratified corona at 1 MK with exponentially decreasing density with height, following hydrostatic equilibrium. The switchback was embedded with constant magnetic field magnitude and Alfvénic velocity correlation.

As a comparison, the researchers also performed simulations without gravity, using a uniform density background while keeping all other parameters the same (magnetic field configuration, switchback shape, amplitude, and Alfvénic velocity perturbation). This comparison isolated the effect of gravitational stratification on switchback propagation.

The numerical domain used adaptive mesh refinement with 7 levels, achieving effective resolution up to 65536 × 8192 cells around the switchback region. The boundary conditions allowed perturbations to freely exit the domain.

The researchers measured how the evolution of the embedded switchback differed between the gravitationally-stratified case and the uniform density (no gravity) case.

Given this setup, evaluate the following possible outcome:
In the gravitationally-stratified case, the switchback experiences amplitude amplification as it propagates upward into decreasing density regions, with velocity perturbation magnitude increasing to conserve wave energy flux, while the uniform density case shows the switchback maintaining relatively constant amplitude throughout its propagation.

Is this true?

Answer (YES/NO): NO